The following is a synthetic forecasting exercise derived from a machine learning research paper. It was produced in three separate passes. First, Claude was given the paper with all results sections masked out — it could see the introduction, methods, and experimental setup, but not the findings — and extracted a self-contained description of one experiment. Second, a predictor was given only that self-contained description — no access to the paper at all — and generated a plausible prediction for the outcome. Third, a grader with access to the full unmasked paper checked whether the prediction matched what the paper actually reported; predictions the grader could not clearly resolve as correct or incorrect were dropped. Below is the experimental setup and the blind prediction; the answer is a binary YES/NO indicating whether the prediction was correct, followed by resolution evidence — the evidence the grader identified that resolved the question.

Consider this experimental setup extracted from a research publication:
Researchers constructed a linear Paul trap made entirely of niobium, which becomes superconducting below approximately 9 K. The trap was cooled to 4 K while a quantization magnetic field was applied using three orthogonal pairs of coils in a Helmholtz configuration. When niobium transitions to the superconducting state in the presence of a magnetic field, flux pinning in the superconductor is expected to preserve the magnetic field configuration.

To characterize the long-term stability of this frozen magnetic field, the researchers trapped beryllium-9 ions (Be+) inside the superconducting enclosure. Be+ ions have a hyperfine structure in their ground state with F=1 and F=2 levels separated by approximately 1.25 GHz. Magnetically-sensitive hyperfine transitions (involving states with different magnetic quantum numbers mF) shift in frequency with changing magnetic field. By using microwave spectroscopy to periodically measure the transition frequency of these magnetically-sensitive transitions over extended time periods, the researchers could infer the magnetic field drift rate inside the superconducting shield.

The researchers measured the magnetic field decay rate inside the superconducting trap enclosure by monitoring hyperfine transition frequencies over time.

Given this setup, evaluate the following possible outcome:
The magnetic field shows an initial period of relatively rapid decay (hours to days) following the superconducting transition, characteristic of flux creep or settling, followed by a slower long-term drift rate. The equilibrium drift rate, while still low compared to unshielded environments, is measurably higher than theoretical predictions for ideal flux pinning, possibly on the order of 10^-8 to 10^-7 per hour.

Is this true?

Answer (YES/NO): NO